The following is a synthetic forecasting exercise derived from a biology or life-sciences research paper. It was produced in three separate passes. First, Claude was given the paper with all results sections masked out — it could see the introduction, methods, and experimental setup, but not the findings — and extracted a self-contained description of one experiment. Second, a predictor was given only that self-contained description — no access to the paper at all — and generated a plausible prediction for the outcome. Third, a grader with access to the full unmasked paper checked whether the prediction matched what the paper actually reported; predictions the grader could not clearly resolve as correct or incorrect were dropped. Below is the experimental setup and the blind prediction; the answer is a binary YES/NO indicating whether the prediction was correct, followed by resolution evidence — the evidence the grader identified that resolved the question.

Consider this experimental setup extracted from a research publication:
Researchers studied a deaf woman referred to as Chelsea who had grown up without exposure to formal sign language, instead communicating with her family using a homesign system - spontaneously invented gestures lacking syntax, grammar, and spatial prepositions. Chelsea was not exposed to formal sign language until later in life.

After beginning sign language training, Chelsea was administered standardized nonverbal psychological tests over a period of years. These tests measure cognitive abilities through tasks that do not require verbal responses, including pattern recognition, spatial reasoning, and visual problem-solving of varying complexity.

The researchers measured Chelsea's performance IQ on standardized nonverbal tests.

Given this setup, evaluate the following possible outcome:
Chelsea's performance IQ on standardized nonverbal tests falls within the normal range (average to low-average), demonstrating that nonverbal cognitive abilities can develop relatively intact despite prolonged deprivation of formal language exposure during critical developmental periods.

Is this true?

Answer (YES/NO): NO